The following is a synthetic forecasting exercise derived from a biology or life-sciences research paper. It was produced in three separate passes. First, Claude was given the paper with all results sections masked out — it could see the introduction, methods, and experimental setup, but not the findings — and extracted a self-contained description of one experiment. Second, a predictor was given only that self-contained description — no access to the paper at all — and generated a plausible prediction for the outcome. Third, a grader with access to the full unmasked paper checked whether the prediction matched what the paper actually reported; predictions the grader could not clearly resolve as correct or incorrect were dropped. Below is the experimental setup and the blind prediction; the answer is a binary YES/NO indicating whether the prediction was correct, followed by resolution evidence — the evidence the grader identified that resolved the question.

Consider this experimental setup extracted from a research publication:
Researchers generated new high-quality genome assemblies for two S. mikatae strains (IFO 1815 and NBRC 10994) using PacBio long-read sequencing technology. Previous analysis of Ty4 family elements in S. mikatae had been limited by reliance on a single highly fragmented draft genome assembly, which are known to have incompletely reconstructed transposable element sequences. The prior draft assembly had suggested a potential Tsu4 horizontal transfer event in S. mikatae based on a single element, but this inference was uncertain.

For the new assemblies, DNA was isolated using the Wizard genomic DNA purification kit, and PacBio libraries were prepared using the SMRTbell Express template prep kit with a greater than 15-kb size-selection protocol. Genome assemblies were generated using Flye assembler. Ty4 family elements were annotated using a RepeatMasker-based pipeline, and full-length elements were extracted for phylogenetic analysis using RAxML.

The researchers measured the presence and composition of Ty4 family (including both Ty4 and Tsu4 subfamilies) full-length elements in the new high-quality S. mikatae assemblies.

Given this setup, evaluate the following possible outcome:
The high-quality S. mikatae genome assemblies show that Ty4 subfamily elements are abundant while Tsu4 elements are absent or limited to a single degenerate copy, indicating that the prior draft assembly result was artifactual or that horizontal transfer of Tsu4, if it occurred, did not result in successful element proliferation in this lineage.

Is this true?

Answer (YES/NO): NO